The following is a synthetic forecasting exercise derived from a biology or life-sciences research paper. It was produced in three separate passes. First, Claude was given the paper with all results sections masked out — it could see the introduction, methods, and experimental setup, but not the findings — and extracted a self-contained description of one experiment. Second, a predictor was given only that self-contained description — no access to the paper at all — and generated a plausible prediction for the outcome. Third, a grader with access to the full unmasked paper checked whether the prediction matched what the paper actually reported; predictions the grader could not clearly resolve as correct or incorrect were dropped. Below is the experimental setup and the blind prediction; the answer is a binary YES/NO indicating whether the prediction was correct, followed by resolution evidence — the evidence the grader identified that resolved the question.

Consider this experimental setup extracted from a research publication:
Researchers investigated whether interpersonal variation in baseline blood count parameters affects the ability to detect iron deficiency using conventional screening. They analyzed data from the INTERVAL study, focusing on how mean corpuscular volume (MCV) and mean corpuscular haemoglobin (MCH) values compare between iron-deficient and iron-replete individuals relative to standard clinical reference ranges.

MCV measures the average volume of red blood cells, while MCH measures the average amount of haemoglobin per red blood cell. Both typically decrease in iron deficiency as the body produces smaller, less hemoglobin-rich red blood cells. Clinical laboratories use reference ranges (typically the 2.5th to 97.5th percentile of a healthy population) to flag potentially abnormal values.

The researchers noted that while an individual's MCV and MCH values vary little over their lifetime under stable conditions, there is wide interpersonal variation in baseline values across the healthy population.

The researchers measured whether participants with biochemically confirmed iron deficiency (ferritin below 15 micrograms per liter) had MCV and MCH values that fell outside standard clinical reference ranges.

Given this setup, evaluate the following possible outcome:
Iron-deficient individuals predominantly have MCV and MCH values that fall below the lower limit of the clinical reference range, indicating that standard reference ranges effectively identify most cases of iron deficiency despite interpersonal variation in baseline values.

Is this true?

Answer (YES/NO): NO